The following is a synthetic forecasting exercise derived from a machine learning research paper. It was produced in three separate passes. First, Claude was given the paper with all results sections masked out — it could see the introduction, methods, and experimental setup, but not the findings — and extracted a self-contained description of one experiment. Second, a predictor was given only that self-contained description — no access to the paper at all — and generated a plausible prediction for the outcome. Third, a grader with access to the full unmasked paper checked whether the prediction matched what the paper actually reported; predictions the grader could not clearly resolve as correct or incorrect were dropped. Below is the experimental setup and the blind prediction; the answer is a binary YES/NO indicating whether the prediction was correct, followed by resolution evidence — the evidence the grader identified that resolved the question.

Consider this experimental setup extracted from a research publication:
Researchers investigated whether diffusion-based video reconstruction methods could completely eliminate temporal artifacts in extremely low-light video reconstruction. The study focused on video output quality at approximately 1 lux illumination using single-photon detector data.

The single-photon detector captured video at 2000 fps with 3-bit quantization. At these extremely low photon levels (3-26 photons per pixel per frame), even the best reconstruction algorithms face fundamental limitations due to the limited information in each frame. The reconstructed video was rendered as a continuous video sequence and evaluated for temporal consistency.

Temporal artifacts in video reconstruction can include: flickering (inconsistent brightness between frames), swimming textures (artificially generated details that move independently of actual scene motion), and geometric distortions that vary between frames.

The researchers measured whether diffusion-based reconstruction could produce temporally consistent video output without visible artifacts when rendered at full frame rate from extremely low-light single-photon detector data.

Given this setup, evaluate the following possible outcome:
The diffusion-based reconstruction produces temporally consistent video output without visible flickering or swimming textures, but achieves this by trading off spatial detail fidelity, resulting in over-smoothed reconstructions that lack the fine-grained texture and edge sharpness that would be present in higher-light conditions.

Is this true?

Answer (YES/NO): NO